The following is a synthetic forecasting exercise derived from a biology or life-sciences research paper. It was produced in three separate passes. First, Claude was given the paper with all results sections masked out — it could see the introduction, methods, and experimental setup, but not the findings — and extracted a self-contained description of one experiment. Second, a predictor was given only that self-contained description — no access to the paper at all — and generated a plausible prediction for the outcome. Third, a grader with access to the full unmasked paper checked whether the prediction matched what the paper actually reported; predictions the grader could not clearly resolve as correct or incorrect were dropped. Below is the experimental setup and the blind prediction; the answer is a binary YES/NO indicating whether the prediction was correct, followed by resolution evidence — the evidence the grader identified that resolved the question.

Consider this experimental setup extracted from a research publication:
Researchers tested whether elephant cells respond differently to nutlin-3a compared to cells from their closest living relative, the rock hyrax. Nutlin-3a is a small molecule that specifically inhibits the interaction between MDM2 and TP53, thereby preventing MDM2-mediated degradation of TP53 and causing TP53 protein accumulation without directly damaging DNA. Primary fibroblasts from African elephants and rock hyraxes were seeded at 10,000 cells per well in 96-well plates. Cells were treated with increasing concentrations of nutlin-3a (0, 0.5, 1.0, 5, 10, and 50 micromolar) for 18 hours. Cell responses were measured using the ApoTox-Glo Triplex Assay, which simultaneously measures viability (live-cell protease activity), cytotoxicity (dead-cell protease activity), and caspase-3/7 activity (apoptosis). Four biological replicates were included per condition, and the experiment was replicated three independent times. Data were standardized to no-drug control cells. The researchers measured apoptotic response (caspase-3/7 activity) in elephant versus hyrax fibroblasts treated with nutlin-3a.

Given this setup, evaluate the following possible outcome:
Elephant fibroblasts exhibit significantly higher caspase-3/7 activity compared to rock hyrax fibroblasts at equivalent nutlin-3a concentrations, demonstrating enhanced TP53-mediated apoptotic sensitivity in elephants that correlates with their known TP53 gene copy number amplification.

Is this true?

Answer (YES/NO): NO